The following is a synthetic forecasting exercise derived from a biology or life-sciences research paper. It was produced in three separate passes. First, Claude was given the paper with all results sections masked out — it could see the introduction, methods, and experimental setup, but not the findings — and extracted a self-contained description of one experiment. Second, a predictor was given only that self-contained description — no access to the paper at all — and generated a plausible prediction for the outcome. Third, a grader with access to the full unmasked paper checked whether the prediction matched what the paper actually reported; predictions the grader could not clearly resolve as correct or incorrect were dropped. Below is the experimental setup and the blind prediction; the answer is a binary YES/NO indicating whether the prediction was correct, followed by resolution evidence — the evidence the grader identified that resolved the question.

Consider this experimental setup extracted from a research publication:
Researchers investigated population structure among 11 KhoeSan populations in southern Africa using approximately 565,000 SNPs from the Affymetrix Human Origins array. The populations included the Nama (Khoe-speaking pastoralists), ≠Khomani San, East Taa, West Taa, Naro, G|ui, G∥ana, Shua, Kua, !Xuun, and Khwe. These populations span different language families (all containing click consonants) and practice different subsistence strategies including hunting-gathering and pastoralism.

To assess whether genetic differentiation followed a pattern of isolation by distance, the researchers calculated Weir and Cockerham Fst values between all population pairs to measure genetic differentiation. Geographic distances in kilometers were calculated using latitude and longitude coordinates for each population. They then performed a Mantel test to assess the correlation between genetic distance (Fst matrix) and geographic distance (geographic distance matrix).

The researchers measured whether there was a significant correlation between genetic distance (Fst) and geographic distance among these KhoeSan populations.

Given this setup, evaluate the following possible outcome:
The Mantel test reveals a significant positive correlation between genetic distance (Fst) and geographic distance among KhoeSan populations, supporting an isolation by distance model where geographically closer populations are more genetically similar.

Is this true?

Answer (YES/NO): NO